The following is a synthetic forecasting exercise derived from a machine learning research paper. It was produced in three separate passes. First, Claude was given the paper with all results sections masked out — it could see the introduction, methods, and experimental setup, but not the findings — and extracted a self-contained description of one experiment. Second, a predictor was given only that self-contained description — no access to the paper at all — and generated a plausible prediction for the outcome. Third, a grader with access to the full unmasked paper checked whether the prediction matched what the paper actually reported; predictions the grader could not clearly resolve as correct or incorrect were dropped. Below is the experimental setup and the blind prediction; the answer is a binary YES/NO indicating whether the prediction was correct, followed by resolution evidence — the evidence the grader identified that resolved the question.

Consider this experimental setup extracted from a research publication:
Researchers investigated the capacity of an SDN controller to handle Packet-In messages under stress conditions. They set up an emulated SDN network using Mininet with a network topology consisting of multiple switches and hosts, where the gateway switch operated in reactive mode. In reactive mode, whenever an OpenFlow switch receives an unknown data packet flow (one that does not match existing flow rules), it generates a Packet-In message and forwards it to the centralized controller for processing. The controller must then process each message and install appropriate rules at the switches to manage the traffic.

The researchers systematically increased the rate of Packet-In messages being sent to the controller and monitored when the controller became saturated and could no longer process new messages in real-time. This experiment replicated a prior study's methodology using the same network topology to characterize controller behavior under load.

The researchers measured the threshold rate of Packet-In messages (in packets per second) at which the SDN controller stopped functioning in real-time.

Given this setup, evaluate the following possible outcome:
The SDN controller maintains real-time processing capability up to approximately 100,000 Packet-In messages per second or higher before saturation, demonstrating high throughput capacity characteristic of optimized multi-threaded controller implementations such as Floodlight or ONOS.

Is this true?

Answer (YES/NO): NO